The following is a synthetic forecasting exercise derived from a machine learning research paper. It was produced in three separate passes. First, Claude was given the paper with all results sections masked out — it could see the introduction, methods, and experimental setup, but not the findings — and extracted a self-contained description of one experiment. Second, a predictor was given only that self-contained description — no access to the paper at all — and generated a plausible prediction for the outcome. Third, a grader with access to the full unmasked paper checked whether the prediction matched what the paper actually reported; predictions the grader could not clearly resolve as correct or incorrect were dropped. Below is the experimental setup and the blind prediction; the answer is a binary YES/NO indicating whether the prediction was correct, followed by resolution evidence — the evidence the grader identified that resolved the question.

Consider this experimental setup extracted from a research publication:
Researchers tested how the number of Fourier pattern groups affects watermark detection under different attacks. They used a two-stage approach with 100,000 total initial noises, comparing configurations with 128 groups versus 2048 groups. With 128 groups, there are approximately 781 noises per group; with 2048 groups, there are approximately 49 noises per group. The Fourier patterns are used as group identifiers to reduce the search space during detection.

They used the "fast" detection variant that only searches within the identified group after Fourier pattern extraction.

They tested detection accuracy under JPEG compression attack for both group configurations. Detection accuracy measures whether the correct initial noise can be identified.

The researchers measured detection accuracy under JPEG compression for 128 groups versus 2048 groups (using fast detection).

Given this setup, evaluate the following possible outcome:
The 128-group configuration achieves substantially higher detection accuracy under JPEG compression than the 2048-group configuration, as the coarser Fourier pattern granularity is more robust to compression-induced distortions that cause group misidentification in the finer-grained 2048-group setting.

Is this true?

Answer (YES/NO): NO